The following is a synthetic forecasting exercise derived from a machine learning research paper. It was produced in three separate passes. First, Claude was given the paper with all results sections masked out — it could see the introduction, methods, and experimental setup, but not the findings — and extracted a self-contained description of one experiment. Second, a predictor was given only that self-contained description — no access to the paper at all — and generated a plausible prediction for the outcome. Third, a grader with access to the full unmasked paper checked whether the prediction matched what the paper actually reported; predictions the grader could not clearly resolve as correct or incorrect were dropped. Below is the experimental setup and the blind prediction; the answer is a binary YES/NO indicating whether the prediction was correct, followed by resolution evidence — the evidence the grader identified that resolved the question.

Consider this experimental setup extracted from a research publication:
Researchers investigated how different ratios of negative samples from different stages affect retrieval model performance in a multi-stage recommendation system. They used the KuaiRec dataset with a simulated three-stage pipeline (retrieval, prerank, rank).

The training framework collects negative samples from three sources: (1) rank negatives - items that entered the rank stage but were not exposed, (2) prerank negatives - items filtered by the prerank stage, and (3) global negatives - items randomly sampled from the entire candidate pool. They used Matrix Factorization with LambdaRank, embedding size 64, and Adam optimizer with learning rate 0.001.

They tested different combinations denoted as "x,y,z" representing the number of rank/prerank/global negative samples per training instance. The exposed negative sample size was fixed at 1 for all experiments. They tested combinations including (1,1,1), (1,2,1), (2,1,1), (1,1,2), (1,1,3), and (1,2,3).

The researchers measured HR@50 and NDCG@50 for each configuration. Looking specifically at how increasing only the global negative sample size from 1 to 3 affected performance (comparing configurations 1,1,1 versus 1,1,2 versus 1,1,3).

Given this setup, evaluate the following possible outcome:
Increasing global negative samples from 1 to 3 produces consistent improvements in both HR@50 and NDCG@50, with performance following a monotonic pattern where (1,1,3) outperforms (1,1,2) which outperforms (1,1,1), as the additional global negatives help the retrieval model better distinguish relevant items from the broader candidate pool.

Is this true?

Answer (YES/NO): NO